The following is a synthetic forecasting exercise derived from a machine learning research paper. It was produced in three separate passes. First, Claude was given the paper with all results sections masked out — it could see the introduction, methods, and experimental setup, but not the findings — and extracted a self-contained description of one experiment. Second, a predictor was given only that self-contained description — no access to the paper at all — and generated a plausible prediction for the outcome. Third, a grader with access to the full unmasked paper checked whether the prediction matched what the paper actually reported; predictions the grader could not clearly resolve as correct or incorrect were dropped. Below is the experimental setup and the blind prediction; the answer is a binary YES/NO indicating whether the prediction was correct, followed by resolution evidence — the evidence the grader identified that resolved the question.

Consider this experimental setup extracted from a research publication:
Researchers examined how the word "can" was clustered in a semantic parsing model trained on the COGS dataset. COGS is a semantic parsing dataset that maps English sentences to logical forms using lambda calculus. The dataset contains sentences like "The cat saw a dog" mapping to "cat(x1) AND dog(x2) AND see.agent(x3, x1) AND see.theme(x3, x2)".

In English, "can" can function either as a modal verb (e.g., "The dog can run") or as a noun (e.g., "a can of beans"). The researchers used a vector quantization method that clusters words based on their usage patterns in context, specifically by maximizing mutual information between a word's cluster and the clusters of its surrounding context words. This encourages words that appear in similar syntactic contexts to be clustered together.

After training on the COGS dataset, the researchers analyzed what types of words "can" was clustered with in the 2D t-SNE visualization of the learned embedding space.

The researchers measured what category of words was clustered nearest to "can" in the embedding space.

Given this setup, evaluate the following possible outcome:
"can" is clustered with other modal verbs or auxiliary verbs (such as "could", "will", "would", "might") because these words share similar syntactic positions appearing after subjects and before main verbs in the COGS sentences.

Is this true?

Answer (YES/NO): NO